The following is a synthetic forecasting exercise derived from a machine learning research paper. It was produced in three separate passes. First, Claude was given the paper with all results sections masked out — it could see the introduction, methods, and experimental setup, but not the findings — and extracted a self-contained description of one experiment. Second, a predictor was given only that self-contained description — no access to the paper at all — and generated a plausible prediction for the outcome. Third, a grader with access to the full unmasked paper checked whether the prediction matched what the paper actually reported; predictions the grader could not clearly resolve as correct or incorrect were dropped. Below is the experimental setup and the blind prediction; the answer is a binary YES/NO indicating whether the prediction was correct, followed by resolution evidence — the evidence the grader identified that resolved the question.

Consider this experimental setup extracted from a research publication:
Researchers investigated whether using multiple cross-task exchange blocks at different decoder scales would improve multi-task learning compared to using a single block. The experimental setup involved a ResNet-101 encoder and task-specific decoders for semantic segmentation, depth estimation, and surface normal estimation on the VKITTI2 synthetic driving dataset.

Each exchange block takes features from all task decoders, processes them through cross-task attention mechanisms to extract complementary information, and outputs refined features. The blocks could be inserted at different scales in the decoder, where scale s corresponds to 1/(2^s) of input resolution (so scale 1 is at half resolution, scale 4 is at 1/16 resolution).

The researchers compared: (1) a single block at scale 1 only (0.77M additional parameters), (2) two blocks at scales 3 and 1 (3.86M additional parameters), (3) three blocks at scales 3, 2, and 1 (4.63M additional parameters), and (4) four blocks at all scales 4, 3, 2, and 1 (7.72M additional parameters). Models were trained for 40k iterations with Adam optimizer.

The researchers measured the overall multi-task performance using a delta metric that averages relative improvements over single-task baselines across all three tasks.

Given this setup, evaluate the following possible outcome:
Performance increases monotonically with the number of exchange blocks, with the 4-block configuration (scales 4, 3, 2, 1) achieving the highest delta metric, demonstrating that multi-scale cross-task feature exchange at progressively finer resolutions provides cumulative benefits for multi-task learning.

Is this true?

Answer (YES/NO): NO